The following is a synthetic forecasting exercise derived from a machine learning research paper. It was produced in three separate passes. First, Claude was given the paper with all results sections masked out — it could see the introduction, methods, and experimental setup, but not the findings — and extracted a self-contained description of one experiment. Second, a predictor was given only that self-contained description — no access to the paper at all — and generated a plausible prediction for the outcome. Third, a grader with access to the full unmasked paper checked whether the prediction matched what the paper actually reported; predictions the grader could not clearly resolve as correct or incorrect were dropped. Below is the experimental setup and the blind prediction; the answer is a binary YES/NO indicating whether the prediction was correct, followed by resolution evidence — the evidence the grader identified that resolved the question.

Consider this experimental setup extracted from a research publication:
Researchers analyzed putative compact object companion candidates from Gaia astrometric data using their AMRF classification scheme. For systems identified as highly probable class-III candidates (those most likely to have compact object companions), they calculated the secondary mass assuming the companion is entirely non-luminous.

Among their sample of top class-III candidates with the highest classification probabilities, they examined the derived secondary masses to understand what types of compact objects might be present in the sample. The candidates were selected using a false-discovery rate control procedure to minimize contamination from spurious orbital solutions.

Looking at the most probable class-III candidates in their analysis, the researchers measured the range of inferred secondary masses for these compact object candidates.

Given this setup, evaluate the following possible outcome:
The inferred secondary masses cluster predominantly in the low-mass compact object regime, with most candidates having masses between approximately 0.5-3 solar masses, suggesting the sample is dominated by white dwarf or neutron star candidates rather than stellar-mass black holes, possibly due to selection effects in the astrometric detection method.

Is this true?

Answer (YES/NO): YES